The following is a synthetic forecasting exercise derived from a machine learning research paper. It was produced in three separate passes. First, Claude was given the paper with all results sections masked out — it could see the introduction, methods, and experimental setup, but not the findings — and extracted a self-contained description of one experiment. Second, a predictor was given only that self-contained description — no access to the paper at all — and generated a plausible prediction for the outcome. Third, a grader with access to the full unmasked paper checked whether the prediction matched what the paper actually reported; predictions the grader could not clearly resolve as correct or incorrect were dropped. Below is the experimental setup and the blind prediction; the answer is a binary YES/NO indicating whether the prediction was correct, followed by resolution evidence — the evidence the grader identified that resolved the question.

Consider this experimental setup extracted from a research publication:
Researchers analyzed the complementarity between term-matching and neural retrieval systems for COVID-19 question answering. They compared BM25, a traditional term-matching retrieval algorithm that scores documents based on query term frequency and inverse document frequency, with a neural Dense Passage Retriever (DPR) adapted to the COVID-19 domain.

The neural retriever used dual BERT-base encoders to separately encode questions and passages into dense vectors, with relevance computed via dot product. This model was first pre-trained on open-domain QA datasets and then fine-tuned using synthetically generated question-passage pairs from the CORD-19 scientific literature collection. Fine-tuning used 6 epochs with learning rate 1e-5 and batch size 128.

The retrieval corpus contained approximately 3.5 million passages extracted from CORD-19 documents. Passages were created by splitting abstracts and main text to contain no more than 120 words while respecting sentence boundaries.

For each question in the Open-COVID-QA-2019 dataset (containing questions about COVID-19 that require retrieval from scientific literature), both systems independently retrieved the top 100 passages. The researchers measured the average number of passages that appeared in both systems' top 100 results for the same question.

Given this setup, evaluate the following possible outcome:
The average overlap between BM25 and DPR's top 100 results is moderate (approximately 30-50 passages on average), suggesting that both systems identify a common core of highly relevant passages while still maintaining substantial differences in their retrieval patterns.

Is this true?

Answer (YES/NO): NO